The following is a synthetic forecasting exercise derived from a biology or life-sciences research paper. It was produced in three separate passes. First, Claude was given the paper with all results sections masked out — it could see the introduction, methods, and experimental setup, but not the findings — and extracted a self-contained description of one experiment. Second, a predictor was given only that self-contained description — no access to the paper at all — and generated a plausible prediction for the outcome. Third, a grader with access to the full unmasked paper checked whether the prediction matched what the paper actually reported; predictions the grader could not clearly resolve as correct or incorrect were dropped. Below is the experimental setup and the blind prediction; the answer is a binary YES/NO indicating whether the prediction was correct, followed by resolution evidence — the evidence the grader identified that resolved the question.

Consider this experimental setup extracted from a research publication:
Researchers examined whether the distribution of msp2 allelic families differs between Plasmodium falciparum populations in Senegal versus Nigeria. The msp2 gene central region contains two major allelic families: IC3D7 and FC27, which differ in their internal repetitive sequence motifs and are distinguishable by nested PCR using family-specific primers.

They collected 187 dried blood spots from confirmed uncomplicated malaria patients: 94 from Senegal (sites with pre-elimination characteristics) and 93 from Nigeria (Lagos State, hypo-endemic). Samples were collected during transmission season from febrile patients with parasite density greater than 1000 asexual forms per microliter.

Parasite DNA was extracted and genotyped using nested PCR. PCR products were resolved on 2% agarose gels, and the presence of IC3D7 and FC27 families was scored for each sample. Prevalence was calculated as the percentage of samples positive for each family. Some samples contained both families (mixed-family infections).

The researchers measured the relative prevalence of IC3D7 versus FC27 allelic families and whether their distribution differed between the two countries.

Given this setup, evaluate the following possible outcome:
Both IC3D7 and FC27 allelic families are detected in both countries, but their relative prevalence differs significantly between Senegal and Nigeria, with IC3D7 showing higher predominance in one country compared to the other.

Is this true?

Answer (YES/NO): NO